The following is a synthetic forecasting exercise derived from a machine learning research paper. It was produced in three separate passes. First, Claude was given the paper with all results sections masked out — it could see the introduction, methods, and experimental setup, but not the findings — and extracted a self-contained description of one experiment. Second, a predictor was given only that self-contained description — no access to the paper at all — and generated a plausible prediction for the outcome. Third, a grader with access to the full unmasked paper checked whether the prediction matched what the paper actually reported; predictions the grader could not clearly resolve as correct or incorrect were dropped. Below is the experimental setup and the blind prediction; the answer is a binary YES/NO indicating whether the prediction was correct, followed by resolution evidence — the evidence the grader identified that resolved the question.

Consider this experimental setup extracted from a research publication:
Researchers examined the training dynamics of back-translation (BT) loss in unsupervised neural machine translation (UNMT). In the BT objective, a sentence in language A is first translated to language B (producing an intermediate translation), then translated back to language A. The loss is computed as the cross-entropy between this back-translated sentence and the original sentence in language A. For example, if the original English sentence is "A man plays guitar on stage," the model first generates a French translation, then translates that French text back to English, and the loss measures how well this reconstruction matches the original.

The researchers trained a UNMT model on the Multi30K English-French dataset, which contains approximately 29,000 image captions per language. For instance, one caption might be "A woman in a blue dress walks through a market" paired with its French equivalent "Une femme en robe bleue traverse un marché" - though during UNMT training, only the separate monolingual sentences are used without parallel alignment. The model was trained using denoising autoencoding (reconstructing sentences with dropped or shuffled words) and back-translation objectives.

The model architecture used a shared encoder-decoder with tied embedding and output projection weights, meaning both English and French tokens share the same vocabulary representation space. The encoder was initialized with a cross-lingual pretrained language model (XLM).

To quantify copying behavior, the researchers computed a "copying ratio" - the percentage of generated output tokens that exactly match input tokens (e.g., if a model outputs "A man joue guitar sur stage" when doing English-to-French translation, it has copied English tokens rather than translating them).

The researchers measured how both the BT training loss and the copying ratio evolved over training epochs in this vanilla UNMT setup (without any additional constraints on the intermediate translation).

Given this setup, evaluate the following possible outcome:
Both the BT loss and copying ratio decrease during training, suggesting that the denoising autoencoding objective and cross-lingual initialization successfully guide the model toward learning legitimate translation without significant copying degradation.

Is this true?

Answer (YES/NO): NO